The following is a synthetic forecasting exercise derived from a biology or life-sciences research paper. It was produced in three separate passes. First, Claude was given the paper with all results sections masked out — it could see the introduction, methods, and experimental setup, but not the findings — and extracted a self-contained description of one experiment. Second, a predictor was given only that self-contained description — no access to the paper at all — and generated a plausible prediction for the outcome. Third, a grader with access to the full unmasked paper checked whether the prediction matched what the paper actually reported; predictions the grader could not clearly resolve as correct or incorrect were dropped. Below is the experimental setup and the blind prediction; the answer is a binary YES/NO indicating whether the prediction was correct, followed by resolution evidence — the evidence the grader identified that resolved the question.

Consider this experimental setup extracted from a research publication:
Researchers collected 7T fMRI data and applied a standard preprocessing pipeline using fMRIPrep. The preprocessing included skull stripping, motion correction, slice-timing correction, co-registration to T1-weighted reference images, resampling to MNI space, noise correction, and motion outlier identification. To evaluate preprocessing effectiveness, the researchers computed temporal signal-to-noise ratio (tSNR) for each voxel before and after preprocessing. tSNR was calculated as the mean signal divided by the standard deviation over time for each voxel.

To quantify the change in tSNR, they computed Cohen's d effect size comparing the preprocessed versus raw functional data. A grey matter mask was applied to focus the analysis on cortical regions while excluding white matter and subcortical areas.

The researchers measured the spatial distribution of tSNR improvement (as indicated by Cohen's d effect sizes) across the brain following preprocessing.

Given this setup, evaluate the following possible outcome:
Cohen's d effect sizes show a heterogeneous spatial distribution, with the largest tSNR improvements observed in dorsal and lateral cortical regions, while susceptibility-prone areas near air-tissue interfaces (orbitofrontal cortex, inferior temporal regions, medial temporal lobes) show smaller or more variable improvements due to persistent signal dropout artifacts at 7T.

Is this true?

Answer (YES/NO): NO